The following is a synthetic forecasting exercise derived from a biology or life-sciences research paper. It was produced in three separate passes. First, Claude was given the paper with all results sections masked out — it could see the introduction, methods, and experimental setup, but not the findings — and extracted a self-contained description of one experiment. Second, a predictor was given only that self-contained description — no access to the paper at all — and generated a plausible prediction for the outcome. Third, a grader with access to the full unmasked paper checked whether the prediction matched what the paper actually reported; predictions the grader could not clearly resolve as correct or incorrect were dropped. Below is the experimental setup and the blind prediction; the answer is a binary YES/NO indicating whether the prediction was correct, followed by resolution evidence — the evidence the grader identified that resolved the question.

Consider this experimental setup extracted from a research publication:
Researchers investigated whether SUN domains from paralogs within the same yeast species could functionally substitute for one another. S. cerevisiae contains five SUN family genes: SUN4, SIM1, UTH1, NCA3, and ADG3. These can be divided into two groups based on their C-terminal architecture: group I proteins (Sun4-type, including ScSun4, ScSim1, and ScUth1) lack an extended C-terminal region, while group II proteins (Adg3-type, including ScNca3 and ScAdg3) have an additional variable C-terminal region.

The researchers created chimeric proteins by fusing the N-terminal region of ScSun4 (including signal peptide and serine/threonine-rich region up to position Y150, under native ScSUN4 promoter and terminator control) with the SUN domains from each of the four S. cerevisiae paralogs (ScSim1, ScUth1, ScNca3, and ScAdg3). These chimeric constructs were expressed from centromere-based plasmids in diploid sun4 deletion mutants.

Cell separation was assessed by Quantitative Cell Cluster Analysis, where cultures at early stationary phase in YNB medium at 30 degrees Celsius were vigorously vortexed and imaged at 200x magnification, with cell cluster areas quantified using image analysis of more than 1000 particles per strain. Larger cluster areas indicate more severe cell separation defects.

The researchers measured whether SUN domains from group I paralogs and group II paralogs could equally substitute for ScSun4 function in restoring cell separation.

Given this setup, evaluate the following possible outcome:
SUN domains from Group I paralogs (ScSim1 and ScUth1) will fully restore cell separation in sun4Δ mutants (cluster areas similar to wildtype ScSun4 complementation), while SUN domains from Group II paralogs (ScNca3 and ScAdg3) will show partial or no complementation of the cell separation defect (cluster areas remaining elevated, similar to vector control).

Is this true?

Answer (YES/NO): NO